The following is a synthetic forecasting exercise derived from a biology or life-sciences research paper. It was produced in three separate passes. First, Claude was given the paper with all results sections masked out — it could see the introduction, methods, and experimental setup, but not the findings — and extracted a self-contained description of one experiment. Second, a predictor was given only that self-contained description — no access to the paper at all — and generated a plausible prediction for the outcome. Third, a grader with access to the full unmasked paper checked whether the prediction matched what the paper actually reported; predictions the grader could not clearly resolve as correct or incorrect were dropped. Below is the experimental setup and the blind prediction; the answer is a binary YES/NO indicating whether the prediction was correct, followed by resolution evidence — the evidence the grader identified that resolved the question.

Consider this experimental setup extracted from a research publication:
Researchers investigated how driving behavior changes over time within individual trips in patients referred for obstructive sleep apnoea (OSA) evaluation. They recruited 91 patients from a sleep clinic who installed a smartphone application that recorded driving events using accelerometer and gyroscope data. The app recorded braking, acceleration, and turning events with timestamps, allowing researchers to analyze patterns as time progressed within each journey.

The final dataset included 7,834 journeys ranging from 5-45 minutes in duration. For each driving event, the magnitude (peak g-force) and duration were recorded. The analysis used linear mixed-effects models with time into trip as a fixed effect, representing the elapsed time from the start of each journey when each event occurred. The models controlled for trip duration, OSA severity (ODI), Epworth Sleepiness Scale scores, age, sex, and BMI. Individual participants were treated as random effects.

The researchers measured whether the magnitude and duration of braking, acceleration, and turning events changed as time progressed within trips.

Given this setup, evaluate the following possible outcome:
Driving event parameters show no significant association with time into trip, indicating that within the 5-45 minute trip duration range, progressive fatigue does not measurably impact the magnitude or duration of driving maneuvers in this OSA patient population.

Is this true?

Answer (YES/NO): NO